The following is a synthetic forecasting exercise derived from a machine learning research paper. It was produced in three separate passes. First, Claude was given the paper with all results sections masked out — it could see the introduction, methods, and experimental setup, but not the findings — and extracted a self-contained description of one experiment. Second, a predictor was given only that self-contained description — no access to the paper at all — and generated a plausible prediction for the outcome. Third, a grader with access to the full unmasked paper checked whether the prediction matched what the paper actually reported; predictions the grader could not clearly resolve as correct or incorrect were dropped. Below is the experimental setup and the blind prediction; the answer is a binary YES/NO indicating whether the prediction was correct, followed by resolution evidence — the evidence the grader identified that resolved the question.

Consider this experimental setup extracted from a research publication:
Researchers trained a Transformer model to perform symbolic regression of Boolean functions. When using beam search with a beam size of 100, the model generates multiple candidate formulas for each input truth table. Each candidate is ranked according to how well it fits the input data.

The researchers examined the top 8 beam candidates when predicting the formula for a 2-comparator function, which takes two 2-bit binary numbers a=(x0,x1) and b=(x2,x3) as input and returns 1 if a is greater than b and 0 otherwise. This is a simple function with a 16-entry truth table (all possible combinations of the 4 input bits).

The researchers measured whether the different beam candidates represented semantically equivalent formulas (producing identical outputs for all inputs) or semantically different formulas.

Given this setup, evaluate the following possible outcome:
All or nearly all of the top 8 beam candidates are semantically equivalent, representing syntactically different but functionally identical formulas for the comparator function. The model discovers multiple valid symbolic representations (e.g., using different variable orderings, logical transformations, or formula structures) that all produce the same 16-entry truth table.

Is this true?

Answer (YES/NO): YES